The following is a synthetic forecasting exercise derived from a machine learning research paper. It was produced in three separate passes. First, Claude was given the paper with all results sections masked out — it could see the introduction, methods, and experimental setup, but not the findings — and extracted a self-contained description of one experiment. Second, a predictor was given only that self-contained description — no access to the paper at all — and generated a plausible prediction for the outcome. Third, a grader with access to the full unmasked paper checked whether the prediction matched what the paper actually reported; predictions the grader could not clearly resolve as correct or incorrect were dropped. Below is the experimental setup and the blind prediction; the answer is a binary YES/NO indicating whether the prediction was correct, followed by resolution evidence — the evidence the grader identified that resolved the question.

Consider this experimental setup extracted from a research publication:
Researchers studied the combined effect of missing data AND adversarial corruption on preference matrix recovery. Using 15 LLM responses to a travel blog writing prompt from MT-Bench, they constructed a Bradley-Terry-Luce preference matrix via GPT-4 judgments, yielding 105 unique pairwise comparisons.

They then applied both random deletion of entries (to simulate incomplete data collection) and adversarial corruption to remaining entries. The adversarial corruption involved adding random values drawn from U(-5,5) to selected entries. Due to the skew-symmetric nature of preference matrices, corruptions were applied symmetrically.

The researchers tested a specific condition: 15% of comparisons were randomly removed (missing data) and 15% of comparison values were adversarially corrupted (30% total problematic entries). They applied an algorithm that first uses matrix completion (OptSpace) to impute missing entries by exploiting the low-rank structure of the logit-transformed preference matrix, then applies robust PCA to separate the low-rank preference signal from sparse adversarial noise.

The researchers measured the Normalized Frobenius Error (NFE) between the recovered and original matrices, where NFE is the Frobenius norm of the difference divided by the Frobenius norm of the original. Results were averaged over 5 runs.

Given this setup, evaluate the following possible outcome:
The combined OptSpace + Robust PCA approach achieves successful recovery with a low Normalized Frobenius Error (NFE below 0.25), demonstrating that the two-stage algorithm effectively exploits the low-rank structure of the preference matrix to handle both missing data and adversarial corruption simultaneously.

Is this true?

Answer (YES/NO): YES